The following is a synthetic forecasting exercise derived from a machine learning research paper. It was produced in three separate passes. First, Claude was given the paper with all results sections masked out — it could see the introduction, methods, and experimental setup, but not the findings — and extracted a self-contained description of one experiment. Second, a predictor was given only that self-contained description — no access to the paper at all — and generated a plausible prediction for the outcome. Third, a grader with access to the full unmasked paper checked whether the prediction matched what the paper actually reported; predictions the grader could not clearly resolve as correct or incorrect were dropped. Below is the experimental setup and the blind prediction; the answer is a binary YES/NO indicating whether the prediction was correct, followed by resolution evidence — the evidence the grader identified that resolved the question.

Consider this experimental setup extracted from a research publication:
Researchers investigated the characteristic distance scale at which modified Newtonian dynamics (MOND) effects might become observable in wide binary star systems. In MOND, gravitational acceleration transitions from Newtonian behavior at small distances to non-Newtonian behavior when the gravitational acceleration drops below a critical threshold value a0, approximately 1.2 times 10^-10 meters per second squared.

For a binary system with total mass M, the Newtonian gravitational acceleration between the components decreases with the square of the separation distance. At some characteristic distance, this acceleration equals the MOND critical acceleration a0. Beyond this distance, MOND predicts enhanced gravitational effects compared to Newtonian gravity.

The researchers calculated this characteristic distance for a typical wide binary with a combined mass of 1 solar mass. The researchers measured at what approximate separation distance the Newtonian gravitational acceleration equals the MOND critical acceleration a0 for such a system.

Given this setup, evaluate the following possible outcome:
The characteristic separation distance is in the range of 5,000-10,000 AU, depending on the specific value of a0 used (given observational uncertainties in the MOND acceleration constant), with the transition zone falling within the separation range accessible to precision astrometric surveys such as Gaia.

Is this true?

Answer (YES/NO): NO